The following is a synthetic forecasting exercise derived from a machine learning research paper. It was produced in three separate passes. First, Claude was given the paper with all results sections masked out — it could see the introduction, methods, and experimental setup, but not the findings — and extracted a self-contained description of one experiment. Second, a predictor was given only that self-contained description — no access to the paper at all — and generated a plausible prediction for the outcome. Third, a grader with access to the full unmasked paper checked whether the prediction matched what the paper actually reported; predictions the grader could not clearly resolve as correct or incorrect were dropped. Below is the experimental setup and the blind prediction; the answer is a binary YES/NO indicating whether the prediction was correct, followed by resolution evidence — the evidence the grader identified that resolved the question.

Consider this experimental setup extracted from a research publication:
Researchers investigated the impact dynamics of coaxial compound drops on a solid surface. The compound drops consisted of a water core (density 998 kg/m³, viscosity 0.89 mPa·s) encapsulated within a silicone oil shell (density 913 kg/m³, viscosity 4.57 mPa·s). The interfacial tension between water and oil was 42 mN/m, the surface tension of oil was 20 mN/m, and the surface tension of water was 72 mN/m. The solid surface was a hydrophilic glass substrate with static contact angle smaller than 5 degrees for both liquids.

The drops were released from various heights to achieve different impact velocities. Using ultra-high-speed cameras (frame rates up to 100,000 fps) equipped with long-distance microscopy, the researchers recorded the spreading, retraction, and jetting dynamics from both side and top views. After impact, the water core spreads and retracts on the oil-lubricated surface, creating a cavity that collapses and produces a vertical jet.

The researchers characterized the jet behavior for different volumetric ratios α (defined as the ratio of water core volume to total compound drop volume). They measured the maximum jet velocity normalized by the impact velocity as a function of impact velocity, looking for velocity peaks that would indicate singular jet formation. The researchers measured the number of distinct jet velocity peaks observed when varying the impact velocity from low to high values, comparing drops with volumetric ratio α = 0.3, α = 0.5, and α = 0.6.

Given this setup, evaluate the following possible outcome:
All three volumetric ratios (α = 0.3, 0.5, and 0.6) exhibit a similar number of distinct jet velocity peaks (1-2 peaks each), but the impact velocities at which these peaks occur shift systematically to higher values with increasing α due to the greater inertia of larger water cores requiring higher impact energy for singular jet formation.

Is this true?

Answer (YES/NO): NO